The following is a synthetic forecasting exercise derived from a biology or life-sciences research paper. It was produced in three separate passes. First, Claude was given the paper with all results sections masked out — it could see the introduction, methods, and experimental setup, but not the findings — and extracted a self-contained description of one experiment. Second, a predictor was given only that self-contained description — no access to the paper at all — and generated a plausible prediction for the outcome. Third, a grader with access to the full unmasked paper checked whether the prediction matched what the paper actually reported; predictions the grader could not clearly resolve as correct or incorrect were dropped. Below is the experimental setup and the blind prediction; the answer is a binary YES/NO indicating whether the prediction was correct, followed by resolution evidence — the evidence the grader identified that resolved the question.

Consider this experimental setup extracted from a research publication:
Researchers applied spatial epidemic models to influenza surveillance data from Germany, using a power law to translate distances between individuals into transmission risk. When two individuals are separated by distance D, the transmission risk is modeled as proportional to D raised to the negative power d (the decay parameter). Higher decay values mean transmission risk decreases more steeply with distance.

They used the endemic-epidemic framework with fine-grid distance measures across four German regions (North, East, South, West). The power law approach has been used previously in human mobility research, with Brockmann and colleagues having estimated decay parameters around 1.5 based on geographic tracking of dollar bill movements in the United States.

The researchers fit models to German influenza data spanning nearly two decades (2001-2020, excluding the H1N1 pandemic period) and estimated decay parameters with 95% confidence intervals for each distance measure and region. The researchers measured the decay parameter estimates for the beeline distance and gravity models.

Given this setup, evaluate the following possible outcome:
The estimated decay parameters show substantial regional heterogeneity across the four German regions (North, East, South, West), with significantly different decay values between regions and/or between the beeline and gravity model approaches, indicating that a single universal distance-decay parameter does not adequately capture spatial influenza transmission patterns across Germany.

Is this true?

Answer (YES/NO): NO